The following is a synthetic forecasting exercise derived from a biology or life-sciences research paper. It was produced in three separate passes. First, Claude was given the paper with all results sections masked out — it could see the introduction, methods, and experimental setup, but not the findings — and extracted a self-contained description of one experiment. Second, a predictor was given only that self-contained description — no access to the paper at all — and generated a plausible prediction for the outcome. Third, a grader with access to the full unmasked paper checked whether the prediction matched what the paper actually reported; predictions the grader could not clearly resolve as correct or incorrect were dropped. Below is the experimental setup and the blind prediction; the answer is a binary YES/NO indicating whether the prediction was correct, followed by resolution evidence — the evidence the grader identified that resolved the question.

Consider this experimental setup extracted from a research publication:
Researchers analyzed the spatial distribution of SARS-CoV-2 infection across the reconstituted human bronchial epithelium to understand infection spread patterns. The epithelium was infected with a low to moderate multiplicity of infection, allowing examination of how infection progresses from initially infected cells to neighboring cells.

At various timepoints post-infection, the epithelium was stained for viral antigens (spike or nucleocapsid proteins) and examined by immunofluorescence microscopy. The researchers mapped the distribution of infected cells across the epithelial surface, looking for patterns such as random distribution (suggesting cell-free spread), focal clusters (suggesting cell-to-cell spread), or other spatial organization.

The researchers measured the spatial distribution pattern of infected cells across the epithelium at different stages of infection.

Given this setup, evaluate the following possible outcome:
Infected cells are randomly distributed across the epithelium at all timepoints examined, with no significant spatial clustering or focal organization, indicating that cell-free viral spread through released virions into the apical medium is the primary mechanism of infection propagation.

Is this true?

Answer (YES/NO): NO